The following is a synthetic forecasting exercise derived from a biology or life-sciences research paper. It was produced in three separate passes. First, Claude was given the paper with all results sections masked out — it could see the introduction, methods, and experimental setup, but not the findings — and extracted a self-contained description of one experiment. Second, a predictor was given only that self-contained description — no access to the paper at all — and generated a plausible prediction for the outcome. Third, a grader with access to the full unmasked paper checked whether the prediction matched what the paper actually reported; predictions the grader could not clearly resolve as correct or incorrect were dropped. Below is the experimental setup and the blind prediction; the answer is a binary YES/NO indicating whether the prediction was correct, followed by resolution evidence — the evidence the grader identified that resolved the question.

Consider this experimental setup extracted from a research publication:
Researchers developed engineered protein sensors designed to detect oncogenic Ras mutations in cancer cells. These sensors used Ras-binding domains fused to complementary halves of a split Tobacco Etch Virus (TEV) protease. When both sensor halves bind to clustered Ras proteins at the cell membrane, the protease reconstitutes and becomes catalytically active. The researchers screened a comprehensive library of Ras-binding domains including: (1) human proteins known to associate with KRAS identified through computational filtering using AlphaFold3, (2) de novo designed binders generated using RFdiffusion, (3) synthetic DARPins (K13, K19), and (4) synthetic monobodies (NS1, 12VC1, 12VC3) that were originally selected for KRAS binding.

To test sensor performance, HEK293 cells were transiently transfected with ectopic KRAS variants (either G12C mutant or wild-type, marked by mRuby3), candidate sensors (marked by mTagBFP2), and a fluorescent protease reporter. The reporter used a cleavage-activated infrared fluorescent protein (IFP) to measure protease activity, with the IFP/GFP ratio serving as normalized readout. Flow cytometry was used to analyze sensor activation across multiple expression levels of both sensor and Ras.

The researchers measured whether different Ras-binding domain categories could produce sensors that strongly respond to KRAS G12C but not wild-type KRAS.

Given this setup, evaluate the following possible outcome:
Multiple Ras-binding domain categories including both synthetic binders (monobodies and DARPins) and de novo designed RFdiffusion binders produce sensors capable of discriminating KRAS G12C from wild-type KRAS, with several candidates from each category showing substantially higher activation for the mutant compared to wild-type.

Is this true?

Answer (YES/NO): NO